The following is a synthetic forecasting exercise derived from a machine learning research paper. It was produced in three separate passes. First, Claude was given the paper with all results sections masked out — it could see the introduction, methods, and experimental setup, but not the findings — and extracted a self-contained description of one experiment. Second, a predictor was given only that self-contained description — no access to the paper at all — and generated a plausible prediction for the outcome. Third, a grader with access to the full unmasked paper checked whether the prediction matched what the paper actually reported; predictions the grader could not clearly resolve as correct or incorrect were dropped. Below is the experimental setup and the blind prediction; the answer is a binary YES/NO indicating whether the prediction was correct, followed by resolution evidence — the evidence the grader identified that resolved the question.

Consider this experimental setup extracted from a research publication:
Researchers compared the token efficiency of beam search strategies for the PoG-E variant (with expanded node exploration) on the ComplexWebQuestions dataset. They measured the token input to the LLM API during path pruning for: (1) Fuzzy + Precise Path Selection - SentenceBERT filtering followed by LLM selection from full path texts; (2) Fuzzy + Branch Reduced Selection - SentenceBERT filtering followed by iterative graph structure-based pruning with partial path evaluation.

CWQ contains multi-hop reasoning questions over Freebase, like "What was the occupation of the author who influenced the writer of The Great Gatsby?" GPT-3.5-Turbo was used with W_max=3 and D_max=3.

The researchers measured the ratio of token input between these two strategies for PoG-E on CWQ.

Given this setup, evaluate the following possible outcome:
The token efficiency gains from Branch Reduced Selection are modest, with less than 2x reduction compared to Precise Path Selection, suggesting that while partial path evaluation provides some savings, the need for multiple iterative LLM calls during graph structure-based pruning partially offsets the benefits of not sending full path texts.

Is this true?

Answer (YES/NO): NO